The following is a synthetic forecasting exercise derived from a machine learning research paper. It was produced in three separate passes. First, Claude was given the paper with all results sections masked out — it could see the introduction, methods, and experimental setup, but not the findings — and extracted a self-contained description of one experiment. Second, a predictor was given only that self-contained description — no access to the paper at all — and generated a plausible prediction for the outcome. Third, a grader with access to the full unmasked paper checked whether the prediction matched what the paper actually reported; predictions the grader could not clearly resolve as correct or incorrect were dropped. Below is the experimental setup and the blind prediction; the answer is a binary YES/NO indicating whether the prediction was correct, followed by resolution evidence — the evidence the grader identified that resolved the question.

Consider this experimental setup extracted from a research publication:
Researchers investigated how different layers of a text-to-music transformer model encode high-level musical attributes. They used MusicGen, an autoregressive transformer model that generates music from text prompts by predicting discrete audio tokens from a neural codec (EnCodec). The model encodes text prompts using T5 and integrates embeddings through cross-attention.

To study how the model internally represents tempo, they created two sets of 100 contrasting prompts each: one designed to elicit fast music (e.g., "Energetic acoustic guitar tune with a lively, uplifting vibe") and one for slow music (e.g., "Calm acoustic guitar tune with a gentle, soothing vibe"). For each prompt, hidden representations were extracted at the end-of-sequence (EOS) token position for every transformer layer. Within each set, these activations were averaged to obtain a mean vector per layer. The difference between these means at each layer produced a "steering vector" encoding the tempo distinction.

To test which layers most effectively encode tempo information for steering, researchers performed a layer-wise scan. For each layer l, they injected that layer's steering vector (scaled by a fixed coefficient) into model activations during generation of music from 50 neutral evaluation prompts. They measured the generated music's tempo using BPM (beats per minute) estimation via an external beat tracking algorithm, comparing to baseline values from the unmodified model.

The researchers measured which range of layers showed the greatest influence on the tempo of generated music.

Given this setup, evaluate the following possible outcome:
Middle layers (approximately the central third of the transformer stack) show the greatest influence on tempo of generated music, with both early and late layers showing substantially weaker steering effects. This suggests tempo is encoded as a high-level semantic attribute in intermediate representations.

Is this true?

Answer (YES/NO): YES